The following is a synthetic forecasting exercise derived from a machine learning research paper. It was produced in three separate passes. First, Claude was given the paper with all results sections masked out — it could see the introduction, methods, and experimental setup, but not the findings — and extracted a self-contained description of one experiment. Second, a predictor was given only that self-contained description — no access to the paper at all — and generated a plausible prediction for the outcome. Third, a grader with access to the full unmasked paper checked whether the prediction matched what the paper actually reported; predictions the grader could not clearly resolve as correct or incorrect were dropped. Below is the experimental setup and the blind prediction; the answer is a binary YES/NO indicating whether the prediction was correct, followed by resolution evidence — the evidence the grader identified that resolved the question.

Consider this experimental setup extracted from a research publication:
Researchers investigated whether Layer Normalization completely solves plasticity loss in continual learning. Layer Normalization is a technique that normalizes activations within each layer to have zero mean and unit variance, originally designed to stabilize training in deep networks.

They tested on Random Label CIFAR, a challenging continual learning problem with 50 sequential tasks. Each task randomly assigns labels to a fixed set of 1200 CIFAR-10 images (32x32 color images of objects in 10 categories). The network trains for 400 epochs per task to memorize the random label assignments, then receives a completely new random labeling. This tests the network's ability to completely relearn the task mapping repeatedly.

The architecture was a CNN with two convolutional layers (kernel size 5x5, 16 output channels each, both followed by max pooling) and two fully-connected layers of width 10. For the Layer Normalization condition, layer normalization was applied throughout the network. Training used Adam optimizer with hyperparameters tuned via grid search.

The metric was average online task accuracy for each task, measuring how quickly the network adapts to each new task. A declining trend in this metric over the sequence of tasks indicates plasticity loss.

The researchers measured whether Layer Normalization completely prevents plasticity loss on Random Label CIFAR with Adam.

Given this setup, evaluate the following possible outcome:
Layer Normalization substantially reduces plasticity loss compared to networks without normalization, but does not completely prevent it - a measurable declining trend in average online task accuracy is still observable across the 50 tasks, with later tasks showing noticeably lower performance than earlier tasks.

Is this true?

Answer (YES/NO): YES